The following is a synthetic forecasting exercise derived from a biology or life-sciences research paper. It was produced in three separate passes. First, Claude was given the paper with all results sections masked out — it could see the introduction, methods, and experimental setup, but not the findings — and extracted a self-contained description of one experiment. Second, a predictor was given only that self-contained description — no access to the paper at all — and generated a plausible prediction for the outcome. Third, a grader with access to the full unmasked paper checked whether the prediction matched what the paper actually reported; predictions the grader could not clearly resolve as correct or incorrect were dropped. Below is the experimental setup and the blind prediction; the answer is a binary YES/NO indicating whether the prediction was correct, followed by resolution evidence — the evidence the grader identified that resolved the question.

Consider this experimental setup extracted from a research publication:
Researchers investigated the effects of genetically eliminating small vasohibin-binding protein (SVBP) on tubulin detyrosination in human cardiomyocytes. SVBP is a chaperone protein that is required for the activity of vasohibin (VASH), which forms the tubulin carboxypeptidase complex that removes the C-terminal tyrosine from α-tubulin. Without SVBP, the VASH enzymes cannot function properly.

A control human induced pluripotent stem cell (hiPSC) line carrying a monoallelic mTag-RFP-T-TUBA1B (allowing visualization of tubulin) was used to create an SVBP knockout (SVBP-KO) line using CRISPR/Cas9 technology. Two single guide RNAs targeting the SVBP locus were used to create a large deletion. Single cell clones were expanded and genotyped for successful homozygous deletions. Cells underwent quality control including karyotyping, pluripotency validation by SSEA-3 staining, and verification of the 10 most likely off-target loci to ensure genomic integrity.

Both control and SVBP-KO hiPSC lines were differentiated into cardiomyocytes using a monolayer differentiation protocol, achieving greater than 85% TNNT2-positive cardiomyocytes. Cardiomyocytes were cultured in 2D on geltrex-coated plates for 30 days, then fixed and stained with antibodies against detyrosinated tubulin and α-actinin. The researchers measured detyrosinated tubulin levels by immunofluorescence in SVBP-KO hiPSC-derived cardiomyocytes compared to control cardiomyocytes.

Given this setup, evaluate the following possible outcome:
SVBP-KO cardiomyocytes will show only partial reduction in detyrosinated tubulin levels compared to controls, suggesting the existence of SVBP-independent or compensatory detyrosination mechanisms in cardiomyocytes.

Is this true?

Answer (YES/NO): YES